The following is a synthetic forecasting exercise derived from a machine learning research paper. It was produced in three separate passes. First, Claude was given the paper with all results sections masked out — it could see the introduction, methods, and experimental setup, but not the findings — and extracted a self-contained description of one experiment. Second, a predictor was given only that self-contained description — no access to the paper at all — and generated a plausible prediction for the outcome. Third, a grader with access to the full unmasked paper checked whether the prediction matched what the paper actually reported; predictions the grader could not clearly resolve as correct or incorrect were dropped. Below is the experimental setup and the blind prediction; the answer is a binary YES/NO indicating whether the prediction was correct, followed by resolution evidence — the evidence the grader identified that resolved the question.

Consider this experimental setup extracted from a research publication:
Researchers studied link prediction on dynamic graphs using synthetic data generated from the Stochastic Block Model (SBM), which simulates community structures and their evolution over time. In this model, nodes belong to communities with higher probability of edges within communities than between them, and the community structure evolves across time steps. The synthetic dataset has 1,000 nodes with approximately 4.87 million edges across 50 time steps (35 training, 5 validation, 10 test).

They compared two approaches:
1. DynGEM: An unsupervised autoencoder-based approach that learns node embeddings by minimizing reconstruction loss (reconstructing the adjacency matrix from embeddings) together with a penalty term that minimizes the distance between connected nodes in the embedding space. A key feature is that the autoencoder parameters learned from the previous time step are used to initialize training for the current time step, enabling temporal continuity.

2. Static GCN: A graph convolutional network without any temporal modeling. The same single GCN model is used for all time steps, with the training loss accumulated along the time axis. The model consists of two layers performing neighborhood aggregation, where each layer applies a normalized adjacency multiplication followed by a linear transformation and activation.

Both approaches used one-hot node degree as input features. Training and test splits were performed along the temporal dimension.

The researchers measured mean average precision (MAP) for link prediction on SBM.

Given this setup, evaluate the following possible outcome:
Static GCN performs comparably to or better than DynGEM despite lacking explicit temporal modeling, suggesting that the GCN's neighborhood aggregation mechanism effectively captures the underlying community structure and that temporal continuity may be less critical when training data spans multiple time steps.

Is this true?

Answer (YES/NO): YES